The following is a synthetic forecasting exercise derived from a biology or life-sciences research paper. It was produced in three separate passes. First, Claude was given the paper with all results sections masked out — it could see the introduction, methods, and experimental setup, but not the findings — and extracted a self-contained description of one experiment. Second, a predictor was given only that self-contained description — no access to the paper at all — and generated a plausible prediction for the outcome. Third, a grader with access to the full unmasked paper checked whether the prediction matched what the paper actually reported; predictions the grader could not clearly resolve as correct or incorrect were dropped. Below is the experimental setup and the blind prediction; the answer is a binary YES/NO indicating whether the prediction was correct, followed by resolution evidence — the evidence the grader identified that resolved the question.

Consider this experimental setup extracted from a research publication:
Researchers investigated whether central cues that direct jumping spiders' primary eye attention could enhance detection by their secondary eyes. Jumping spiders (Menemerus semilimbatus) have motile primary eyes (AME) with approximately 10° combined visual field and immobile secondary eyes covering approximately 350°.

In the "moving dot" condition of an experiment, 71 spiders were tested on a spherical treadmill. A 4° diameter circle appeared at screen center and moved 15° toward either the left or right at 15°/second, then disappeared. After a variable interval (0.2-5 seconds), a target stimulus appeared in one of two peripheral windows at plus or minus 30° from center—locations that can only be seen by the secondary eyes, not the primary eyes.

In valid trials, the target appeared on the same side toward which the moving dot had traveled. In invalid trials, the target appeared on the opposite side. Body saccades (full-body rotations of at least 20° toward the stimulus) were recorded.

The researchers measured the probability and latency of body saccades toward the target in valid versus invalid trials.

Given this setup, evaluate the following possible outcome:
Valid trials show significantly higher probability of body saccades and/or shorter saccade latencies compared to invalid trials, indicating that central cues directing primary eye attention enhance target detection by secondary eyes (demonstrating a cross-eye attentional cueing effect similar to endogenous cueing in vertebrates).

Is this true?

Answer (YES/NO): NO